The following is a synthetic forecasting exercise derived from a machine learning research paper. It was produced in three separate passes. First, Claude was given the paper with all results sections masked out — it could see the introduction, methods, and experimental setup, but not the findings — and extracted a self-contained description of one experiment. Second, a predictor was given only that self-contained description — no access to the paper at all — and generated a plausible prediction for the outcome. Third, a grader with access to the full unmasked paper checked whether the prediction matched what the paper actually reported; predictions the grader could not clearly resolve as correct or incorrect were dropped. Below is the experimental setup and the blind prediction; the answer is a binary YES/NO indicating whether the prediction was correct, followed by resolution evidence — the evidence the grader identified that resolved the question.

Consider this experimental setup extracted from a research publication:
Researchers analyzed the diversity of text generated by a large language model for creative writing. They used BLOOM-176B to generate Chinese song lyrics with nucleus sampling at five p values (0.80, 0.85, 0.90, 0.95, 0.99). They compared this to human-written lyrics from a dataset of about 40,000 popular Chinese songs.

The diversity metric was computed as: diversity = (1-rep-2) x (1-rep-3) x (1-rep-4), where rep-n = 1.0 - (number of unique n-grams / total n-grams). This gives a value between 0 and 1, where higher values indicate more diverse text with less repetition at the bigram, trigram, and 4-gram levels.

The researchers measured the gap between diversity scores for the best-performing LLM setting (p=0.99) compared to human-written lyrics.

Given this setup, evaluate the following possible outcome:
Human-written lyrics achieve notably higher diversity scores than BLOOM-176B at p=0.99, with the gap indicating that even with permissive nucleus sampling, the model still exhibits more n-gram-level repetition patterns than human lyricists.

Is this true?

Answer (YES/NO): YES